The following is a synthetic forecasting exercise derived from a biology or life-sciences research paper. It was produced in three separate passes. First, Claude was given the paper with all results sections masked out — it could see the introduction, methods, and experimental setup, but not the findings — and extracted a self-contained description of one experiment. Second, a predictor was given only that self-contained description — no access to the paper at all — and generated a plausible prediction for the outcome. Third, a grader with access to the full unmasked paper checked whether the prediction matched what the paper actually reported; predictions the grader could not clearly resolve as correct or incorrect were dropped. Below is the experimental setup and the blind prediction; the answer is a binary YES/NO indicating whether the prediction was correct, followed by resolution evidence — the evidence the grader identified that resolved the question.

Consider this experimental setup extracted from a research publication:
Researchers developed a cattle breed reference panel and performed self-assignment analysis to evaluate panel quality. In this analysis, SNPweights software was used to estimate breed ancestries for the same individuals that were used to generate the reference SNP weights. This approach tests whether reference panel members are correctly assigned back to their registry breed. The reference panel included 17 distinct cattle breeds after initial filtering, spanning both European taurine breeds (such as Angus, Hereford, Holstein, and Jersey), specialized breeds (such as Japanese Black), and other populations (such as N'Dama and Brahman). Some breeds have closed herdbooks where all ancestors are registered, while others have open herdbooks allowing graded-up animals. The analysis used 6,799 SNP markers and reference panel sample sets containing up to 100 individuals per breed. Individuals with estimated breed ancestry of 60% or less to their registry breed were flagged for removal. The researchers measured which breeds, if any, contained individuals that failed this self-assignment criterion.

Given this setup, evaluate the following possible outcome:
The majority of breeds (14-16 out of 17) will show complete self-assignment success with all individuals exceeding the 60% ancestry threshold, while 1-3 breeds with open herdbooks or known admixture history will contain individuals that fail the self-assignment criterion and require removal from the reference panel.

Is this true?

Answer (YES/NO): NO